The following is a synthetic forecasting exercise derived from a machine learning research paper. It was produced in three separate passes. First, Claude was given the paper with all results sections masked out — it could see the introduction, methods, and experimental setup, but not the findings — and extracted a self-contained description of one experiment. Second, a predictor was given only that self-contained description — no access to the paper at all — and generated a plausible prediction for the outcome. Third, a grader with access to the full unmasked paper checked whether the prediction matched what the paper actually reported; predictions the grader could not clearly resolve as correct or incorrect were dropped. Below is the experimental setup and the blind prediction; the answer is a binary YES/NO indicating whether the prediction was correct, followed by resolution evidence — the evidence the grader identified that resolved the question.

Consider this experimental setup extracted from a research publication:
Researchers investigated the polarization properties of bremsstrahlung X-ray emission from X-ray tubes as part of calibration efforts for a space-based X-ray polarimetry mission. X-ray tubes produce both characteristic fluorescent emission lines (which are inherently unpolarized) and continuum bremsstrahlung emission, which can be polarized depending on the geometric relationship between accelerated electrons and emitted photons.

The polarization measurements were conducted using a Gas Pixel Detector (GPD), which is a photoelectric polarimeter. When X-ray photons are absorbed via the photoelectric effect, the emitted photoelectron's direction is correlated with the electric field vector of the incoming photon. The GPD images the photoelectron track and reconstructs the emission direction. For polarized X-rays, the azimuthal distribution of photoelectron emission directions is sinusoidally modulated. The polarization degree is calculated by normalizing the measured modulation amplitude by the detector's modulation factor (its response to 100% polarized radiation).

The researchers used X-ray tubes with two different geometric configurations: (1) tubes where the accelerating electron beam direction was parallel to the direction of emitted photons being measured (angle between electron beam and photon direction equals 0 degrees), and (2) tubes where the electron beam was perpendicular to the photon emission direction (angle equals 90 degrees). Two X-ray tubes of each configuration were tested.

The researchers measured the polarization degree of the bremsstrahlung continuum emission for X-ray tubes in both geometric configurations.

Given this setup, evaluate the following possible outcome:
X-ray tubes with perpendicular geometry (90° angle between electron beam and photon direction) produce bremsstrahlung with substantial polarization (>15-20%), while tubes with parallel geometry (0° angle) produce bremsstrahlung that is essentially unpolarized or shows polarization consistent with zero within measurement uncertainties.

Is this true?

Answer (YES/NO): NO